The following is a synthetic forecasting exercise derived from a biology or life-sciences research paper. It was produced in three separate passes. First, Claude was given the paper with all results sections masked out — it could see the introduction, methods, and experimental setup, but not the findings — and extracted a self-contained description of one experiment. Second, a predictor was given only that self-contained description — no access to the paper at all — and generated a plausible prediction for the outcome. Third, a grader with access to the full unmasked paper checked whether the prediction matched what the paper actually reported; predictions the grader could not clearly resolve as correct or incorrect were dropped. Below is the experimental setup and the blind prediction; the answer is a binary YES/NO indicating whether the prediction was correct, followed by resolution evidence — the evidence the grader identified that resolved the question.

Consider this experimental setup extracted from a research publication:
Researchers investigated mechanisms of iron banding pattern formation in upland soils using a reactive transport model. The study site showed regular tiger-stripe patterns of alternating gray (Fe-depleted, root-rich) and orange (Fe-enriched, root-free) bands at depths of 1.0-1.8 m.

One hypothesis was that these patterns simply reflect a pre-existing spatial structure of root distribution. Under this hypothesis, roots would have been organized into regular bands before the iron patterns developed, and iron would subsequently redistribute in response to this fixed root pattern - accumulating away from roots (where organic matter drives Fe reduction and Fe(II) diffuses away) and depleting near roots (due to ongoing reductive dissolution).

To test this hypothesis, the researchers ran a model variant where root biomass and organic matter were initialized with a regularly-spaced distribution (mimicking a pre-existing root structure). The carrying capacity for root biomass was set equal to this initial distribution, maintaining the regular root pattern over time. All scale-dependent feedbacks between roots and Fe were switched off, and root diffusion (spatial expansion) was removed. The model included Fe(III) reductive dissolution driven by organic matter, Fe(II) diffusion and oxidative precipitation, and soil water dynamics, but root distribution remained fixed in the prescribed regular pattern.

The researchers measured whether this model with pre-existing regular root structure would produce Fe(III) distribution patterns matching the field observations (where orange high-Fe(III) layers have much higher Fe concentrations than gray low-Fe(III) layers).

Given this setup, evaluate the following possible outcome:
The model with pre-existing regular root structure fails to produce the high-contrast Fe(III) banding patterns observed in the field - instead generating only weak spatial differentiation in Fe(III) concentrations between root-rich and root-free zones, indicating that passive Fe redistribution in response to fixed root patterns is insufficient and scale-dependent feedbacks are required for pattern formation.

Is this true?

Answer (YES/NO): NO